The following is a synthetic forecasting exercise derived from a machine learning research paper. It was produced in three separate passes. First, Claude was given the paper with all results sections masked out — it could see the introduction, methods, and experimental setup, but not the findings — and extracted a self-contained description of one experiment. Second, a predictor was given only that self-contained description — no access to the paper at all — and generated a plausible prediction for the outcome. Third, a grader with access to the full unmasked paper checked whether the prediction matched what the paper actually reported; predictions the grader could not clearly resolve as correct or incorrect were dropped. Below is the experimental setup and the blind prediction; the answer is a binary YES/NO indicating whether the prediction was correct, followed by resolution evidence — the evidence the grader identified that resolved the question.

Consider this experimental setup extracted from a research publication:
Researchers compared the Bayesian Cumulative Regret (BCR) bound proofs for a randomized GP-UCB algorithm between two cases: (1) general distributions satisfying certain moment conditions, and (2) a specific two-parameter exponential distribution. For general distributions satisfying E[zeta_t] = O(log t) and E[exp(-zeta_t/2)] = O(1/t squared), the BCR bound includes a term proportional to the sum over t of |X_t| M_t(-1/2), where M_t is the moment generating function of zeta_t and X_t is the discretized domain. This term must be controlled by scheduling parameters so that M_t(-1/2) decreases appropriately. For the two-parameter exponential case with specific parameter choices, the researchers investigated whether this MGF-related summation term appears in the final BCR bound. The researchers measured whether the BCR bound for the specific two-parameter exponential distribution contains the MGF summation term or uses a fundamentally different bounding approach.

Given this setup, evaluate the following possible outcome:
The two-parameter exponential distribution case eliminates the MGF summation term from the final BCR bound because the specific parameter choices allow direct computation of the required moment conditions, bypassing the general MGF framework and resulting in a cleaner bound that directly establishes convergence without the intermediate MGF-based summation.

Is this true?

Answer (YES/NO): NO